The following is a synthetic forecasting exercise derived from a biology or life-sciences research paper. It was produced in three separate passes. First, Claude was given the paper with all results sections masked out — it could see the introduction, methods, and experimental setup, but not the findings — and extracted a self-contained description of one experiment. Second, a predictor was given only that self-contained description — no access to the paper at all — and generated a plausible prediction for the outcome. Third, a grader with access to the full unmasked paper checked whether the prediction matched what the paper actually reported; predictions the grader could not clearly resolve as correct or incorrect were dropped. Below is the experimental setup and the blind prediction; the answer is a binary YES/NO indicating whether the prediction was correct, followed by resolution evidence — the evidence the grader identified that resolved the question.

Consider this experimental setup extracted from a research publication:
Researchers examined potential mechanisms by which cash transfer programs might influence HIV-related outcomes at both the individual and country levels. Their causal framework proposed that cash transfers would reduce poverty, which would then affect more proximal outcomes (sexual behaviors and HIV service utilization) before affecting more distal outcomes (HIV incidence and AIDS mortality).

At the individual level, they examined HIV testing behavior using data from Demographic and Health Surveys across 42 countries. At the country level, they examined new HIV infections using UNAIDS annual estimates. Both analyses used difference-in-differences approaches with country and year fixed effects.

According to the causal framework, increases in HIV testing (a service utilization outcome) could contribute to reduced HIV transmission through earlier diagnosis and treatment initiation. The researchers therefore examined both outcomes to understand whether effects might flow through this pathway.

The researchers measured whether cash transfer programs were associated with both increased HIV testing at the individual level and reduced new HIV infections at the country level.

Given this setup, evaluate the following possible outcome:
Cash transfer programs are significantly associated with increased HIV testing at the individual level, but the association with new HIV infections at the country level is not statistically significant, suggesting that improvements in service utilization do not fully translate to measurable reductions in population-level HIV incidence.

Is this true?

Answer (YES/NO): NO